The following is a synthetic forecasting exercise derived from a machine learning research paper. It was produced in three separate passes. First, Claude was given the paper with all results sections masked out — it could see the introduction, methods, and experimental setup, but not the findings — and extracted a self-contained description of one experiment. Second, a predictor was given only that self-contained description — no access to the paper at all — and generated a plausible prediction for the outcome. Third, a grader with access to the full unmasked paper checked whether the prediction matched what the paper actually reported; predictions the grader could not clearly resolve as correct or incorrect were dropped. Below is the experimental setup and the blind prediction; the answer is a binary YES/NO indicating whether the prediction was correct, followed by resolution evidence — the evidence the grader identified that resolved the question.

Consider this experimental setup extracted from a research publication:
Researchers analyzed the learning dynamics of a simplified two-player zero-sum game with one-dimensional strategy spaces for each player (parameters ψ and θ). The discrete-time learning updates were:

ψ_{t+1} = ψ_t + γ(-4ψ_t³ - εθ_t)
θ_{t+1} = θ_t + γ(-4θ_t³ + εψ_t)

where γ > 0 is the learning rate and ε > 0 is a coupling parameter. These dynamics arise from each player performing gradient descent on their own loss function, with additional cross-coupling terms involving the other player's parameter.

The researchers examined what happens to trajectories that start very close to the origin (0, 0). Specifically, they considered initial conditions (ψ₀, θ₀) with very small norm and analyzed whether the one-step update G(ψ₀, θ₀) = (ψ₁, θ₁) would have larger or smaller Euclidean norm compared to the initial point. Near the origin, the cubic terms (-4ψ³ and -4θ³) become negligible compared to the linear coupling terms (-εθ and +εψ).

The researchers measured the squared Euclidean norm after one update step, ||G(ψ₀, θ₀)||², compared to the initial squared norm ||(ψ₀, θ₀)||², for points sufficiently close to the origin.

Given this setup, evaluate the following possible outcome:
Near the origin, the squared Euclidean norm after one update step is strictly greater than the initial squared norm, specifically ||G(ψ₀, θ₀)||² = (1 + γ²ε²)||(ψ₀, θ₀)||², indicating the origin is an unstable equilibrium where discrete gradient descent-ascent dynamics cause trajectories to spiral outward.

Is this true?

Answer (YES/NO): NO